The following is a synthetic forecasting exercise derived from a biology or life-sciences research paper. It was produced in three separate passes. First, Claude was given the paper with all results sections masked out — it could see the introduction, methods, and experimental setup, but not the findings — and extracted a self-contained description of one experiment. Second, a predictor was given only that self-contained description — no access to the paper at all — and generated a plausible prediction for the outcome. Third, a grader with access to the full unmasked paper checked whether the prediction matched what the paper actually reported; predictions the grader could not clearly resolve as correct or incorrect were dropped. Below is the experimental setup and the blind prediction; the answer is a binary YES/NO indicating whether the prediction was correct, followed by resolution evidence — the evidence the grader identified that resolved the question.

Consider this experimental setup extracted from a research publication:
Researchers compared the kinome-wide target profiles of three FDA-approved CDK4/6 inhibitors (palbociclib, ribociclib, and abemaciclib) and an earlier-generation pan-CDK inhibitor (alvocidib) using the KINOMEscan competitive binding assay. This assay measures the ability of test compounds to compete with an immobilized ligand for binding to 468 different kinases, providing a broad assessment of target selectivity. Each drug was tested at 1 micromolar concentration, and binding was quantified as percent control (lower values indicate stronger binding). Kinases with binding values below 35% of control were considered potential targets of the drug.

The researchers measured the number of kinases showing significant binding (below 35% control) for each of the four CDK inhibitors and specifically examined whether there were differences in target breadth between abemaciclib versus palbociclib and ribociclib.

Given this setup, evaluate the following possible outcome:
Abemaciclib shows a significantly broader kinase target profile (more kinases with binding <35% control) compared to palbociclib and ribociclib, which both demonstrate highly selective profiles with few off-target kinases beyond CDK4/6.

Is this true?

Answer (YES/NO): NO